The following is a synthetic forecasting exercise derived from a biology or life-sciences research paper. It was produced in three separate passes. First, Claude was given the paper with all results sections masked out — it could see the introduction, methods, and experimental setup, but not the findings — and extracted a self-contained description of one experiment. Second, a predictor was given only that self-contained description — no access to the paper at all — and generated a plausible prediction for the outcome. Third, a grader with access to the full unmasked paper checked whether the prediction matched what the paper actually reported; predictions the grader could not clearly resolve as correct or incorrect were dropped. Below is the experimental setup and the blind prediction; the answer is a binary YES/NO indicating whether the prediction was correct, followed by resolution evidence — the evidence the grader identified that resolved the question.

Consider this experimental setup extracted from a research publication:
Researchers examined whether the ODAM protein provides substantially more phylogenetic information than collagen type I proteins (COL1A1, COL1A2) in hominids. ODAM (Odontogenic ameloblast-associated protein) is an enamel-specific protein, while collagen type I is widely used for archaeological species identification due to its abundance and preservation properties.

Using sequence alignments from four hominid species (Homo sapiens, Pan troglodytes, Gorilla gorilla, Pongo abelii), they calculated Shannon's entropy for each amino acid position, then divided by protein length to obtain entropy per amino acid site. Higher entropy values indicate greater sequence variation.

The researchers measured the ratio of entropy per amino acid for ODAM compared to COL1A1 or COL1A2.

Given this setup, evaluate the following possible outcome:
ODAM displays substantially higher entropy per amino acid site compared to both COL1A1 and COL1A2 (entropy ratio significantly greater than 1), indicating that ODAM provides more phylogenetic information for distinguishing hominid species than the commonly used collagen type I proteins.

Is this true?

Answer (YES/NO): YES